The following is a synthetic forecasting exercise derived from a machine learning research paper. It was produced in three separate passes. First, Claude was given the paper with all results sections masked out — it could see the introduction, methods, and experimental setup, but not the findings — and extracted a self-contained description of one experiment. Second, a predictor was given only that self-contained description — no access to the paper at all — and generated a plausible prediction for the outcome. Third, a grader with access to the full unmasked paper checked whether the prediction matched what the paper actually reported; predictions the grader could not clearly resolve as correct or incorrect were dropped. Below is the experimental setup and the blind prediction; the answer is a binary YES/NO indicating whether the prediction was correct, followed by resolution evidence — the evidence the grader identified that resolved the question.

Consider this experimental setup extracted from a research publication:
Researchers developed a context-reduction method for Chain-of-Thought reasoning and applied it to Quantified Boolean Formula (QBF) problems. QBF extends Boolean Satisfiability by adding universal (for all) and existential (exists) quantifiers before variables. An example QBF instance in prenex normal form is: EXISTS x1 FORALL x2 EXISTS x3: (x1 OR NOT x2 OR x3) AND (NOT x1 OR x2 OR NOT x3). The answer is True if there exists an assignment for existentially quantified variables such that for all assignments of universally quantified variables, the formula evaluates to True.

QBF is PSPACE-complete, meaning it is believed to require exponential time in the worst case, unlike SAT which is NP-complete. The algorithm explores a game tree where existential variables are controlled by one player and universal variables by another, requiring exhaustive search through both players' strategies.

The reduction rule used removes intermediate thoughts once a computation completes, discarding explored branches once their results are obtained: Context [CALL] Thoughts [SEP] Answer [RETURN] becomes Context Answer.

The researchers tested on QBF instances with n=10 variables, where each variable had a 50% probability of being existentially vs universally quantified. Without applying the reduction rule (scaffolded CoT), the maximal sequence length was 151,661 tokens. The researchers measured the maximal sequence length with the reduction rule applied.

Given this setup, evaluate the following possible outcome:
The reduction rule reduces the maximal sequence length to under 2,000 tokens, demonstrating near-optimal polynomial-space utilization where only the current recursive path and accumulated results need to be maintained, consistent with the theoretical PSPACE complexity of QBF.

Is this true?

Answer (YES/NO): YES